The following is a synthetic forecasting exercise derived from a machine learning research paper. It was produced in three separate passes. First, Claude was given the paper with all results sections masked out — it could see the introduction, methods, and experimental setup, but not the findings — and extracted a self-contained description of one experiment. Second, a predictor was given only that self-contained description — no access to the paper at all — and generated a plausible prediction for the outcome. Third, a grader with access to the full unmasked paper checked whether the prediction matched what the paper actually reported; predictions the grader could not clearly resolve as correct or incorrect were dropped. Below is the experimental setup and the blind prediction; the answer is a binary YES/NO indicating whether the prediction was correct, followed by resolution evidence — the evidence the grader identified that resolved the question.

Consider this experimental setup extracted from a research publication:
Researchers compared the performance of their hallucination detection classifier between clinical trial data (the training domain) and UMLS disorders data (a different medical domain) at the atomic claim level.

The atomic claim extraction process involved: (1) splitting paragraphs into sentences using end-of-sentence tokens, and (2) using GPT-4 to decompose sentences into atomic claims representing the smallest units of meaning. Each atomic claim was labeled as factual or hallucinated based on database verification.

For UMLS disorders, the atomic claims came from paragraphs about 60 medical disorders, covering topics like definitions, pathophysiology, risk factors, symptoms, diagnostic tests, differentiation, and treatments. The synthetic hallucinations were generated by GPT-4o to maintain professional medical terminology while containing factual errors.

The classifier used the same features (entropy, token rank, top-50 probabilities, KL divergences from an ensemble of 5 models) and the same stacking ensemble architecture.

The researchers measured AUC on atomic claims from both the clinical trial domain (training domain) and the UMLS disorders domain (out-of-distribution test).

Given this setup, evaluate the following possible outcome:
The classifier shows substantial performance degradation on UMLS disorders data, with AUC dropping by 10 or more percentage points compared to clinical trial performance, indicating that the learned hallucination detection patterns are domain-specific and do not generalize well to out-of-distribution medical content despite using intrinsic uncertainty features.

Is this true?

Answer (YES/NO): YES